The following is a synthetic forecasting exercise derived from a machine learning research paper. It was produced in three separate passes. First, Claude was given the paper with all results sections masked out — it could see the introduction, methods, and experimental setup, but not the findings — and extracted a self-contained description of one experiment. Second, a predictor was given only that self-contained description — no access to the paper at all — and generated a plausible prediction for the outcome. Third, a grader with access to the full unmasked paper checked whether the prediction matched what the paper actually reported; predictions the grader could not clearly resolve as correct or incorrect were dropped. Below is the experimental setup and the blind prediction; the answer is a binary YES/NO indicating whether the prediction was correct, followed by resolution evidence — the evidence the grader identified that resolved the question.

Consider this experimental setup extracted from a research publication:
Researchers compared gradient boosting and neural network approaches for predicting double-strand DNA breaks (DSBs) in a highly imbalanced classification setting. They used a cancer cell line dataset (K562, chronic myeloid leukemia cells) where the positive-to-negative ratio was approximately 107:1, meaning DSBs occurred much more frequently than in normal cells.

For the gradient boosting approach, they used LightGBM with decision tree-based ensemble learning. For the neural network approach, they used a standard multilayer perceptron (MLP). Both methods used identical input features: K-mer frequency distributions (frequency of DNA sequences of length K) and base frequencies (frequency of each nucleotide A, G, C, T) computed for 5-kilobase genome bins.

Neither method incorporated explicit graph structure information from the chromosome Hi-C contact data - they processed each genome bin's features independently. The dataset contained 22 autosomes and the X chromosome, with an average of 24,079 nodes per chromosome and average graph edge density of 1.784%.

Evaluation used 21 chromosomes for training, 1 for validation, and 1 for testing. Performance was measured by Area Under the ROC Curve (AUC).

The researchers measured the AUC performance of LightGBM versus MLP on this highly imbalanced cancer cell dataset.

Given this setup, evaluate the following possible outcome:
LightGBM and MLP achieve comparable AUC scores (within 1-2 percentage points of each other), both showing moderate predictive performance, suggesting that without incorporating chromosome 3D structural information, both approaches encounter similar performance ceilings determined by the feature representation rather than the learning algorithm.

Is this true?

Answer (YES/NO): YES